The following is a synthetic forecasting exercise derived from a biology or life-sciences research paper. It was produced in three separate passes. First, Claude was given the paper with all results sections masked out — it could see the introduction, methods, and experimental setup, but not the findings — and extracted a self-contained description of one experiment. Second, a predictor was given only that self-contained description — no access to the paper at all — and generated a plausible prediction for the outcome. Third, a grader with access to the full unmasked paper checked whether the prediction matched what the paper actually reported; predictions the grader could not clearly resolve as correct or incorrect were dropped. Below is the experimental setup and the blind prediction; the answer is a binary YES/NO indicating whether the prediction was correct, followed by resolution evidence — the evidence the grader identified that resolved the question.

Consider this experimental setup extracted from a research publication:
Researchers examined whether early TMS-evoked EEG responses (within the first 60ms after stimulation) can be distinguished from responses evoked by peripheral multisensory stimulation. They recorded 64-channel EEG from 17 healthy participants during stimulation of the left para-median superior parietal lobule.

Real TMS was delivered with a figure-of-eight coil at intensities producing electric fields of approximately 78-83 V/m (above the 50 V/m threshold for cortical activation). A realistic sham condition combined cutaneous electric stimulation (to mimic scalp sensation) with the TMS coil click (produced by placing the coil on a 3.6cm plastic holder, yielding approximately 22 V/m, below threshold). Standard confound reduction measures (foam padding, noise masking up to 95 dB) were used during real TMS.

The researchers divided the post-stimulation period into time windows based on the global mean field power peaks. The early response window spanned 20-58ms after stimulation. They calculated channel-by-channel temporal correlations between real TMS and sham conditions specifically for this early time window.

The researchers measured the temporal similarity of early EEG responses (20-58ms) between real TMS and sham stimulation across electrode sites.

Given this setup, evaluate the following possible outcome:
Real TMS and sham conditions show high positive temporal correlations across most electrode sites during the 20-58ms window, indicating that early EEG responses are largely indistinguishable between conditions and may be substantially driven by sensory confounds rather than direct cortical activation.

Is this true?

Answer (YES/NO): YES